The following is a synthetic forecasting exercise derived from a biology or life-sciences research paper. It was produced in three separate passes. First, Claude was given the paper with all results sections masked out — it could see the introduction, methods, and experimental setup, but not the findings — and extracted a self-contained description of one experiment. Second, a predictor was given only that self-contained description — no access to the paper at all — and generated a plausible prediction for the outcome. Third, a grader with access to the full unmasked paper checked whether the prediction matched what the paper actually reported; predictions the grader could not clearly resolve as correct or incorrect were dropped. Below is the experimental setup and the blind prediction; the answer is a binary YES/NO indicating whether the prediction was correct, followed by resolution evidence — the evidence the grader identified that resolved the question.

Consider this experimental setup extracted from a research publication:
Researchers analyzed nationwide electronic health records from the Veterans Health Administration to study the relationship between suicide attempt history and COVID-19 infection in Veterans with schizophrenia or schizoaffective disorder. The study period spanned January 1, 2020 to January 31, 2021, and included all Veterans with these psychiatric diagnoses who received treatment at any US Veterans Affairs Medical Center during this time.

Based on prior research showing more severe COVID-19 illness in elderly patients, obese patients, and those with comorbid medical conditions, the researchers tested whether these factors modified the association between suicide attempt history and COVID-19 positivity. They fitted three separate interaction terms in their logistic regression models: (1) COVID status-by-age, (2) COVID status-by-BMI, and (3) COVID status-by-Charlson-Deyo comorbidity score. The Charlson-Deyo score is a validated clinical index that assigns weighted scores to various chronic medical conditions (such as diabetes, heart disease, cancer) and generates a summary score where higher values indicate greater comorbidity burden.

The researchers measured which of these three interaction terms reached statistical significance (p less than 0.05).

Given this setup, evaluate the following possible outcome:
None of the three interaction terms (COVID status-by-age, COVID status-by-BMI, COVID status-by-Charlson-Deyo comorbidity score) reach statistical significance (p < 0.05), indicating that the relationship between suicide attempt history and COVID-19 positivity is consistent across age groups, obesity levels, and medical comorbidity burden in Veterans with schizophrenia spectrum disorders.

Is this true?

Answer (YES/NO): NO